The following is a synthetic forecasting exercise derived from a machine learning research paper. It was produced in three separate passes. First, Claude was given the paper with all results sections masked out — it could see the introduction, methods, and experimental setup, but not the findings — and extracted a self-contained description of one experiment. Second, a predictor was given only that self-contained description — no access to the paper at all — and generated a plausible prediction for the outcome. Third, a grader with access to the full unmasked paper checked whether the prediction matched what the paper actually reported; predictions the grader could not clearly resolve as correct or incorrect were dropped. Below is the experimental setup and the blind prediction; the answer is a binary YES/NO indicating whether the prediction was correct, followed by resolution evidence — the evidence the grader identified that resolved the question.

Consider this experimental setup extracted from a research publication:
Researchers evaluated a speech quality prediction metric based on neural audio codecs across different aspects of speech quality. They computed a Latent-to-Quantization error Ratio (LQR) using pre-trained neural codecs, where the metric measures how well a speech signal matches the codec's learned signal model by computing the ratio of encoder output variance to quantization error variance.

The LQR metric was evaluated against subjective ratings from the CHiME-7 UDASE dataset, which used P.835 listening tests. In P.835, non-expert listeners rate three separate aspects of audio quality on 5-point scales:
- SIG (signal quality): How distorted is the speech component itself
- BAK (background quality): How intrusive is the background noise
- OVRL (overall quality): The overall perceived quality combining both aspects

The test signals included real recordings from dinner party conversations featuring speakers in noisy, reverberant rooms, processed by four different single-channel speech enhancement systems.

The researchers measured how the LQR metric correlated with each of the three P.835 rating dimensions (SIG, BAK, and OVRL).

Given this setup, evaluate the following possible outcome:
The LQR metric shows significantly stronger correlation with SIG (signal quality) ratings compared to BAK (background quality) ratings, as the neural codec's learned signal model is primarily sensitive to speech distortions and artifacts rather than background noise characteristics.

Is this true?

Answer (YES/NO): NO